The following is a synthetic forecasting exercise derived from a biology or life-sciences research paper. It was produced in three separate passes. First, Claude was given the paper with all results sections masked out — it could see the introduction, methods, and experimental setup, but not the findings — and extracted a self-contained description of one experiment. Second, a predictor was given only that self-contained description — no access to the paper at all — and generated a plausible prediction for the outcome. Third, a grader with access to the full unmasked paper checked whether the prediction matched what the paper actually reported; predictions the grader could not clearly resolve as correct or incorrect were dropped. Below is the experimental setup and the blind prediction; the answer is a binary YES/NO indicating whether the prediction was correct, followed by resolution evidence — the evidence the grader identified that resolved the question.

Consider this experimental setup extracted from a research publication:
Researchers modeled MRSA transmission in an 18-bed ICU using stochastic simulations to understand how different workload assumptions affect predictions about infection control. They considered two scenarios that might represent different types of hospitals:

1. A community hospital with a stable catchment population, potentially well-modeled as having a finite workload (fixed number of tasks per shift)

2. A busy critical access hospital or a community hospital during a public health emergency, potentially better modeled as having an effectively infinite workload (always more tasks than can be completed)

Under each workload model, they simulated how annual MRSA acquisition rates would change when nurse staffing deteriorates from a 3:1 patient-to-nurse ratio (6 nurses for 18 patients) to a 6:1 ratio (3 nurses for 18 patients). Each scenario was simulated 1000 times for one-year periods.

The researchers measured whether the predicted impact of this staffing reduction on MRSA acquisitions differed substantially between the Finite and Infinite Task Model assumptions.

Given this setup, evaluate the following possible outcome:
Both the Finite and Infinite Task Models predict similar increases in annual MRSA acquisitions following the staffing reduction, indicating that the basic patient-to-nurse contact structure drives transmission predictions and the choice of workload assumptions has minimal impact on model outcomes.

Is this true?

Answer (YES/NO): NO